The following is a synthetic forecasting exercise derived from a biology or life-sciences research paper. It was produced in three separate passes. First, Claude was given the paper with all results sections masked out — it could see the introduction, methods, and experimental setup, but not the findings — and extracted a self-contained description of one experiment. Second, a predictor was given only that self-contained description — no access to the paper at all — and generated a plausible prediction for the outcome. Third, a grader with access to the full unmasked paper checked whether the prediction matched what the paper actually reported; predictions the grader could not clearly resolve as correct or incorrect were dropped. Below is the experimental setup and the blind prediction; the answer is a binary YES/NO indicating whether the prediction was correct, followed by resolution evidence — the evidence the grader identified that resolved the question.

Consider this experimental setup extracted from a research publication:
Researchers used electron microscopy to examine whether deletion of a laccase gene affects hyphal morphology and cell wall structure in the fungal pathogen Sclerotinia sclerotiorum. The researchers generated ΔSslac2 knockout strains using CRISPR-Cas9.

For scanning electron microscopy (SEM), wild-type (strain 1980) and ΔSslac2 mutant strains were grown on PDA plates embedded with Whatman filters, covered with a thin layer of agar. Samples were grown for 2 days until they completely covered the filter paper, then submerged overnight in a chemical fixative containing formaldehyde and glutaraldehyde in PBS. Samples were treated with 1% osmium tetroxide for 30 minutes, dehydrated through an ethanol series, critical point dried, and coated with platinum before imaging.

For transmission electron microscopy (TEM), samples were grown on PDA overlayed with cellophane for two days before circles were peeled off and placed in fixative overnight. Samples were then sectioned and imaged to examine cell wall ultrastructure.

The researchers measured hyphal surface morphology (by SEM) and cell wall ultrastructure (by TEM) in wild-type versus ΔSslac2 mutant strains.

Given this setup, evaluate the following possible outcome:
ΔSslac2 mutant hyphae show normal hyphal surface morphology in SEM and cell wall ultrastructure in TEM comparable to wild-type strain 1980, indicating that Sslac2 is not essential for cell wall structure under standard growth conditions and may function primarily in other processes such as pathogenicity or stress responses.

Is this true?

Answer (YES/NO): NO